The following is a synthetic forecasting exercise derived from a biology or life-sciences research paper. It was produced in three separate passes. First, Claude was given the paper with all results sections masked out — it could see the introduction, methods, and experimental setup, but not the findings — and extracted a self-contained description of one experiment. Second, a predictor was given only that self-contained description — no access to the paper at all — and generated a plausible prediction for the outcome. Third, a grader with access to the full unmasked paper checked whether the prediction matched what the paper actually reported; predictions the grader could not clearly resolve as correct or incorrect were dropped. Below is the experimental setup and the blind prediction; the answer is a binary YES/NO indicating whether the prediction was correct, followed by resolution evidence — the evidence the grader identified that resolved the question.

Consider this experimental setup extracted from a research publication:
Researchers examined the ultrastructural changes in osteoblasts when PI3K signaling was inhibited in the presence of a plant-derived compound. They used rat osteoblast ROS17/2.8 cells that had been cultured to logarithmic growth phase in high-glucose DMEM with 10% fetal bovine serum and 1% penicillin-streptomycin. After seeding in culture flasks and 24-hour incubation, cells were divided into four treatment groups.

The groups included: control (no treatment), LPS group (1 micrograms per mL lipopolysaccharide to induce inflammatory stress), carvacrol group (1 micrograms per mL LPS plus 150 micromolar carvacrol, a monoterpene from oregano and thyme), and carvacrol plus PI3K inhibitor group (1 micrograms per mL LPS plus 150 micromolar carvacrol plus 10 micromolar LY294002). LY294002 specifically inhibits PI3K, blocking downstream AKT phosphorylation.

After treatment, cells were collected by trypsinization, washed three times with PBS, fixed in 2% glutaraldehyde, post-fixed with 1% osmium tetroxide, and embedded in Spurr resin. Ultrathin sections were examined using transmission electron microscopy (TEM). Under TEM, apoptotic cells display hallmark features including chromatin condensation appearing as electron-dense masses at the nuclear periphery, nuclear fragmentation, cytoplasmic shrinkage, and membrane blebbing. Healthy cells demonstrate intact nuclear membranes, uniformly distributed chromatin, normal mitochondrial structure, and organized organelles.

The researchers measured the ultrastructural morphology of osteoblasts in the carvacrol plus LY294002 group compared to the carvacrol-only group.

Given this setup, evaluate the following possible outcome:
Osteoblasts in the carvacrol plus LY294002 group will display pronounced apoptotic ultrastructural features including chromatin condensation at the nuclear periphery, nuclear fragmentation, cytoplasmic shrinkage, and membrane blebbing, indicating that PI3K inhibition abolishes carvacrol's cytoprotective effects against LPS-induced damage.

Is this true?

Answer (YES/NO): NO